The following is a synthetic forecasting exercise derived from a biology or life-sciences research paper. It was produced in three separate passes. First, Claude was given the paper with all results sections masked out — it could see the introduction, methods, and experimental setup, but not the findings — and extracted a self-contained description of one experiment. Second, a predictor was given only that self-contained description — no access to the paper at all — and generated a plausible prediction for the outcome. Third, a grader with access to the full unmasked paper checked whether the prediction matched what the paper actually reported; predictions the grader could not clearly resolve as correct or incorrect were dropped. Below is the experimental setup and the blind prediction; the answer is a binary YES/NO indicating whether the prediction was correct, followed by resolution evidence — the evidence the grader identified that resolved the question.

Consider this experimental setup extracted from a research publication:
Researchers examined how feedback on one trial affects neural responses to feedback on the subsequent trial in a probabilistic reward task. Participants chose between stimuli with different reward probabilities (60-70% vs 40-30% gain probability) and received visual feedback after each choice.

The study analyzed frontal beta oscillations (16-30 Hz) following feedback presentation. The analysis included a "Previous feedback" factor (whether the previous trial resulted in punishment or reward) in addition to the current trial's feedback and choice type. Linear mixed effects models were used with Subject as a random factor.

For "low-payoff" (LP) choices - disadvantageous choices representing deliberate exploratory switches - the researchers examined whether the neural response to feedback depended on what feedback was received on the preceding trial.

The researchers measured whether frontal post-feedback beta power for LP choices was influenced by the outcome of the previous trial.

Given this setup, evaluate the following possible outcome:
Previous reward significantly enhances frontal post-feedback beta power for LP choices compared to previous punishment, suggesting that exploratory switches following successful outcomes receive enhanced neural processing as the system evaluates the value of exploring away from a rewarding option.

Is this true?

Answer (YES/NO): YES